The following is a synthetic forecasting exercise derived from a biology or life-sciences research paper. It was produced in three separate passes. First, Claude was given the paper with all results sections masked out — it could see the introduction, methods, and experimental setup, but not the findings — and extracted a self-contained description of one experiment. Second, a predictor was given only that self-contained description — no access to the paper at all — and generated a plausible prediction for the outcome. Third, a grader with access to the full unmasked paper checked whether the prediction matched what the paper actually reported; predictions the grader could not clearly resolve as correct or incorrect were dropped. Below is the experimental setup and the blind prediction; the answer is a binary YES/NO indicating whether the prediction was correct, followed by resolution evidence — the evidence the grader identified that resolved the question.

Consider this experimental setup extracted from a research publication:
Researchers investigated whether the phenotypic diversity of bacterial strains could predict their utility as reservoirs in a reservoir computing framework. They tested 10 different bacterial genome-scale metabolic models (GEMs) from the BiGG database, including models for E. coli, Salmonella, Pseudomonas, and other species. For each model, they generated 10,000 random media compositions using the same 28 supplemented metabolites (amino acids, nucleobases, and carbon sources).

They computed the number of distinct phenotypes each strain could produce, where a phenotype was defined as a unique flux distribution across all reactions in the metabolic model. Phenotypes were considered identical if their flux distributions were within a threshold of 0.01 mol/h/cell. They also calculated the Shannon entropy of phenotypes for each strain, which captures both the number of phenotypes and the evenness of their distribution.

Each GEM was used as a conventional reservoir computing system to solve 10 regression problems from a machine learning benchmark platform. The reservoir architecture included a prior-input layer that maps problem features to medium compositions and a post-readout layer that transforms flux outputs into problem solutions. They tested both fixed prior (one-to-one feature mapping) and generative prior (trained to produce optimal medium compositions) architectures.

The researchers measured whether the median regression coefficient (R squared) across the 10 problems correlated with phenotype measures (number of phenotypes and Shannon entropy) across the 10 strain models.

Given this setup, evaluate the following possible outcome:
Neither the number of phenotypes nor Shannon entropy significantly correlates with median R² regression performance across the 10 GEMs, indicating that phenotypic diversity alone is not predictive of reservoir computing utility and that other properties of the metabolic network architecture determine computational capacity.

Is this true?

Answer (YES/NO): NO